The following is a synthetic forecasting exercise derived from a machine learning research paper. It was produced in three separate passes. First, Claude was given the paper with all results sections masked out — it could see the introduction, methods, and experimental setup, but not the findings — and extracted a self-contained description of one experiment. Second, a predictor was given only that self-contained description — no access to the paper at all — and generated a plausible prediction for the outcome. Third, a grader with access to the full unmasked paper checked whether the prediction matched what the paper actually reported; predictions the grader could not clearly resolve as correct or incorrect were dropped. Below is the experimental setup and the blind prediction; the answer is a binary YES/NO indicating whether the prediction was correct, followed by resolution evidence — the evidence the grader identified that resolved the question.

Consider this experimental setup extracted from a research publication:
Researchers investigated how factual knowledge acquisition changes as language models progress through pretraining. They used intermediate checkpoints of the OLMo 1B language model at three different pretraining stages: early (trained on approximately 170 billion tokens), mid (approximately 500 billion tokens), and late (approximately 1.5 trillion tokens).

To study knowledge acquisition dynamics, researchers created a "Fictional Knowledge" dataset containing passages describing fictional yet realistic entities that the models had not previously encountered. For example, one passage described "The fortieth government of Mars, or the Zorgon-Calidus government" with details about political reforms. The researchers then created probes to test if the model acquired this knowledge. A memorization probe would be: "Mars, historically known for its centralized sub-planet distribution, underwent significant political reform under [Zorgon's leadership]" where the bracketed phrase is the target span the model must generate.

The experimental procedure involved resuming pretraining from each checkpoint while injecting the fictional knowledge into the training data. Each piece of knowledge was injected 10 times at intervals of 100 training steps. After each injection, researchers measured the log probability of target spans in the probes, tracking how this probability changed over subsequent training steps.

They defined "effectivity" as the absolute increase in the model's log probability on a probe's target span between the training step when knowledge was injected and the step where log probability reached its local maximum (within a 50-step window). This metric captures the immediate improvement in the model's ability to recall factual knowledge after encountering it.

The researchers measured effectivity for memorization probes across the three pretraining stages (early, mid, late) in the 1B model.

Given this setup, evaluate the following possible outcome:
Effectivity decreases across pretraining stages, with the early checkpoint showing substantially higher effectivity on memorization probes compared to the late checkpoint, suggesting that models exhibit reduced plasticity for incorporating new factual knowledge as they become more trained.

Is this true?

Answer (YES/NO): NO